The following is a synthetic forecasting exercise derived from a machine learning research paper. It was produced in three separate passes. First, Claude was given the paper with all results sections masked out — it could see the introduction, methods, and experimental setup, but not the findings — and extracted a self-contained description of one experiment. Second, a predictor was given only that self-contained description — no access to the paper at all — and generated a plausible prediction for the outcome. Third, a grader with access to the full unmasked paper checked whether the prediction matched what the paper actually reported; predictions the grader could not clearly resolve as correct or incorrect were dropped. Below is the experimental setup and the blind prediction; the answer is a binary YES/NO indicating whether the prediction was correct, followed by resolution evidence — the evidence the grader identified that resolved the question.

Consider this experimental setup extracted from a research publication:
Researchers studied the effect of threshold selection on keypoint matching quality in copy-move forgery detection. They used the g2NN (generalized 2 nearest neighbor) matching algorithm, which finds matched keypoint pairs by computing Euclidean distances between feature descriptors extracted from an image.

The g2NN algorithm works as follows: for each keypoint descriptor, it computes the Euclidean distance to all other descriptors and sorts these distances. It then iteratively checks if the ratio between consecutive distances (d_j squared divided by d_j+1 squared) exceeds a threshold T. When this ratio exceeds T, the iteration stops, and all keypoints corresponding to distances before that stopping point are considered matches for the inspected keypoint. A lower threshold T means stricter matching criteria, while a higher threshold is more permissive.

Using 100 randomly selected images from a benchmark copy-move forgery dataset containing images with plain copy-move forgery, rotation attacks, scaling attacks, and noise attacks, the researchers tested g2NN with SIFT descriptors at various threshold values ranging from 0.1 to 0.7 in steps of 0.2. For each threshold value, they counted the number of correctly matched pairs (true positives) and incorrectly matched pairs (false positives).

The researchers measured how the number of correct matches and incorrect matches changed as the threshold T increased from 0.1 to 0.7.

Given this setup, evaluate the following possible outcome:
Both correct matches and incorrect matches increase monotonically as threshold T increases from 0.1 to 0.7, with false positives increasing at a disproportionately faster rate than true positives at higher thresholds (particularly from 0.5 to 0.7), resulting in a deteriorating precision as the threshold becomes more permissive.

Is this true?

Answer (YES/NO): NO